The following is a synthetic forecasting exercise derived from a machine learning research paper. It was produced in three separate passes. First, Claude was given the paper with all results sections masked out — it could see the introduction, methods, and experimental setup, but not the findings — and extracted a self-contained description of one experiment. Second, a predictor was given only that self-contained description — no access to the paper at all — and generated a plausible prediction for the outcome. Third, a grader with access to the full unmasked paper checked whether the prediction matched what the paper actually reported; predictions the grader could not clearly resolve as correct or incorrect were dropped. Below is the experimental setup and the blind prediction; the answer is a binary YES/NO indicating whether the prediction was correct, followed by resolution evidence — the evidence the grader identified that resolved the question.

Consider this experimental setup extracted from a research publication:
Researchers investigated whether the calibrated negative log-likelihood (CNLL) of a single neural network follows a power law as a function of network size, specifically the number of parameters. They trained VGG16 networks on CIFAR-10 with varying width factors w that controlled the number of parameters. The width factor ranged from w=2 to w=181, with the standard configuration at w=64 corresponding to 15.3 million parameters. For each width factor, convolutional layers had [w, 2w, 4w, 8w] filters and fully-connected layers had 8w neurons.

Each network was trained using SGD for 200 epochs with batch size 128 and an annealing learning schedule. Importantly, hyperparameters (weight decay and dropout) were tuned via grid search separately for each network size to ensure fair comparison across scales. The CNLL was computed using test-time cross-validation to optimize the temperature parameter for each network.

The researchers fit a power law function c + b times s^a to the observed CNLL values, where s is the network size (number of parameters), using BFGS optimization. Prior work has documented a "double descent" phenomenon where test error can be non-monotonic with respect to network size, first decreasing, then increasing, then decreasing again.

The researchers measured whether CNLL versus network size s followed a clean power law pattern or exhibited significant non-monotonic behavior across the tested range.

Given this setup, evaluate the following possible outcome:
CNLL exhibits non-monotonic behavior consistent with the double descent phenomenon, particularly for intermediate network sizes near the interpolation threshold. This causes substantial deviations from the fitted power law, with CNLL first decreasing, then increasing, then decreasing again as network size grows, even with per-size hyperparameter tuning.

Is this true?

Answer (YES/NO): NO